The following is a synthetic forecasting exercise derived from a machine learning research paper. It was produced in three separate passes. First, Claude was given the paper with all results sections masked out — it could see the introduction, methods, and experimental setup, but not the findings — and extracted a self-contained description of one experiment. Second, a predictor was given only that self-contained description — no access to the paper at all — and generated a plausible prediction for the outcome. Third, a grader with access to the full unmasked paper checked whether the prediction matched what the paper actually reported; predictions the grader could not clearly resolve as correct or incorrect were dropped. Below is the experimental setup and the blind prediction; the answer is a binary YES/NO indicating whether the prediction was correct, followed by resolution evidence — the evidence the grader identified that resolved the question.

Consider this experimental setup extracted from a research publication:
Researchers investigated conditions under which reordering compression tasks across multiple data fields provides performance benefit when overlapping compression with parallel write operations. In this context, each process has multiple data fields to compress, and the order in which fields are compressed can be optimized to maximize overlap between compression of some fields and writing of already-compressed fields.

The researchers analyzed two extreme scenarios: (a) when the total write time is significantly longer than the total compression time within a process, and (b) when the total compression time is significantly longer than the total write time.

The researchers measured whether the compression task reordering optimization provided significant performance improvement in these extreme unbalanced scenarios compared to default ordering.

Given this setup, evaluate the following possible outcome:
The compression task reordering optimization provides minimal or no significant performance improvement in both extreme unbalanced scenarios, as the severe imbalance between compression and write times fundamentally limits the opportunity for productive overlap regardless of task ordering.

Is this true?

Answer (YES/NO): YES